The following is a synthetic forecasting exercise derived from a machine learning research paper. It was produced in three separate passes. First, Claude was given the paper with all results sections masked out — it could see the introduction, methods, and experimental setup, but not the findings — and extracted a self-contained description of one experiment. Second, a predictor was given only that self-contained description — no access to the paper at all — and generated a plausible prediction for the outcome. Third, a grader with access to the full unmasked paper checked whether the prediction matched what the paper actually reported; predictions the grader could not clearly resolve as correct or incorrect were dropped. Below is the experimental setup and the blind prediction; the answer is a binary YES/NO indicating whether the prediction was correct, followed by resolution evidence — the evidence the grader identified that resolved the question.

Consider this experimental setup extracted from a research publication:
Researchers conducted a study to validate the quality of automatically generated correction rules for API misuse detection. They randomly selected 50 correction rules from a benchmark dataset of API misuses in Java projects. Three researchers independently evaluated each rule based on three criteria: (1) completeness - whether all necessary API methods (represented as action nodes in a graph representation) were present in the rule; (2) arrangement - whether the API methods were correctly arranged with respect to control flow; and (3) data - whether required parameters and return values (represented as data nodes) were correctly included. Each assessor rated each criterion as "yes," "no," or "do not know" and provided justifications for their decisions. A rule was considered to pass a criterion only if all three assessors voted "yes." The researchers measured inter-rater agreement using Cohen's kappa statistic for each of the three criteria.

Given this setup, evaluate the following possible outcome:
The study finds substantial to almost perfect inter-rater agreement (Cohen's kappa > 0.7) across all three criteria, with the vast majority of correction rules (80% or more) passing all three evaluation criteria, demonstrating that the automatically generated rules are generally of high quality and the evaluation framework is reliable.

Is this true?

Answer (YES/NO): NO